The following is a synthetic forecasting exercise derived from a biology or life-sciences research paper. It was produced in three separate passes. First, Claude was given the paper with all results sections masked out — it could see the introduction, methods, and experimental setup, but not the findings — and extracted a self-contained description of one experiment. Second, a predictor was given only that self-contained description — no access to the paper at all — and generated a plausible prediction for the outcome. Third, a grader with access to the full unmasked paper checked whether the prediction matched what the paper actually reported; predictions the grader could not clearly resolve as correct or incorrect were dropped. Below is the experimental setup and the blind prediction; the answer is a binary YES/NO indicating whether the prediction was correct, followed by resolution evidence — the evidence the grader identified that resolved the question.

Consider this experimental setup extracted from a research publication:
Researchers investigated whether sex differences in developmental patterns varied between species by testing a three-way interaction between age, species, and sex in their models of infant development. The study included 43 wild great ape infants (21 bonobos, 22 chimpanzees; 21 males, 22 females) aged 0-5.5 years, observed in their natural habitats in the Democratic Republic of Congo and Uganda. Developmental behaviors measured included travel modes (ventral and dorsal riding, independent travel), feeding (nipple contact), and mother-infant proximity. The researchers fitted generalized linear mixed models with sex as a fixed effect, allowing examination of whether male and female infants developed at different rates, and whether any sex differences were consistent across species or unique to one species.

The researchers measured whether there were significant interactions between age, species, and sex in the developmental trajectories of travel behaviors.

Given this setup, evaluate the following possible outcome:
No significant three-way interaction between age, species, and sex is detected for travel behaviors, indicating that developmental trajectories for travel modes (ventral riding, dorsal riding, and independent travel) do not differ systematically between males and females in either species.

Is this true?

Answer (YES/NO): YES